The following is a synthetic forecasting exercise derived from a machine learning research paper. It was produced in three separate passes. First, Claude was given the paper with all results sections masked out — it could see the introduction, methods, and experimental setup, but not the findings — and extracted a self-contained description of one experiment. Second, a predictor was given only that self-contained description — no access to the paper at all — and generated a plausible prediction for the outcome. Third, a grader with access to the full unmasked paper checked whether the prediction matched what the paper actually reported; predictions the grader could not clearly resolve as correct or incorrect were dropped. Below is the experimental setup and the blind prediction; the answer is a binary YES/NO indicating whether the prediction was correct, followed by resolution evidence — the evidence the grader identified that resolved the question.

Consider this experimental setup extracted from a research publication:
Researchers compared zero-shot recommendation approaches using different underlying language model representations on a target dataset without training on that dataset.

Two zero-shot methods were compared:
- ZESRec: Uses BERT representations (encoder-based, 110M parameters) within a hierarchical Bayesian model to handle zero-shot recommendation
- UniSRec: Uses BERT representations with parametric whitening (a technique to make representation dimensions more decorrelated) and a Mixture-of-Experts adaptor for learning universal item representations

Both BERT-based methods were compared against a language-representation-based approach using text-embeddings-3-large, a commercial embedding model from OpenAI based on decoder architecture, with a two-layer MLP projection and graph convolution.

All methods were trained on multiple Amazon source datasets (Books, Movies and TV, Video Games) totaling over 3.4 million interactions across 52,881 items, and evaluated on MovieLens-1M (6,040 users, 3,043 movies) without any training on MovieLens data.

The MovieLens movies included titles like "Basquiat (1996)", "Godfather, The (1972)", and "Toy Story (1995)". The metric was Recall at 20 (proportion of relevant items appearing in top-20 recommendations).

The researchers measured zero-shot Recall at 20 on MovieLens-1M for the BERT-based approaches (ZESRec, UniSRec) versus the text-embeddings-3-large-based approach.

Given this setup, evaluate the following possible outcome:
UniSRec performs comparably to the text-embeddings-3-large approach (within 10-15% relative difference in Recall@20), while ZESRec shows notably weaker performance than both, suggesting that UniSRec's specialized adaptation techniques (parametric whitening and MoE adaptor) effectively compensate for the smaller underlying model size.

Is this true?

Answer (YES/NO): NO